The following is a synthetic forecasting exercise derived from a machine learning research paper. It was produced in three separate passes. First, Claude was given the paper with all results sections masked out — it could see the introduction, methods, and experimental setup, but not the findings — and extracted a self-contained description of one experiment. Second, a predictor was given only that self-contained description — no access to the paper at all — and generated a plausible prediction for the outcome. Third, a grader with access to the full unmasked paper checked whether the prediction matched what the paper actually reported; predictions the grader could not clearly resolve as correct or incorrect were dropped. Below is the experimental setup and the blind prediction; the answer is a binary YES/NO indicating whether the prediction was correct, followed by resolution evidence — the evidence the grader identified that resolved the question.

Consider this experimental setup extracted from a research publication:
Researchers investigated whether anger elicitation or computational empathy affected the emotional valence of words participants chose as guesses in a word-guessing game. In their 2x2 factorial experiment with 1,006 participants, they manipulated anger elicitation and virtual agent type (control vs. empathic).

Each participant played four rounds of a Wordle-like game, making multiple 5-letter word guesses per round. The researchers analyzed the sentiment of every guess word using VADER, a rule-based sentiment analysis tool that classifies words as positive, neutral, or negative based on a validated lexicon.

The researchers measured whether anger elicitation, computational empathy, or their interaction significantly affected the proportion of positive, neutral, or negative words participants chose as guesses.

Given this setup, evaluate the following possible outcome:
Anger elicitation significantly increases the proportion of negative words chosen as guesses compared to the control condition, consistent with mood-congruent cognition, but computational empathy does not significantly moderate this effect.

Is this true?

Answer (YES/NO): NO